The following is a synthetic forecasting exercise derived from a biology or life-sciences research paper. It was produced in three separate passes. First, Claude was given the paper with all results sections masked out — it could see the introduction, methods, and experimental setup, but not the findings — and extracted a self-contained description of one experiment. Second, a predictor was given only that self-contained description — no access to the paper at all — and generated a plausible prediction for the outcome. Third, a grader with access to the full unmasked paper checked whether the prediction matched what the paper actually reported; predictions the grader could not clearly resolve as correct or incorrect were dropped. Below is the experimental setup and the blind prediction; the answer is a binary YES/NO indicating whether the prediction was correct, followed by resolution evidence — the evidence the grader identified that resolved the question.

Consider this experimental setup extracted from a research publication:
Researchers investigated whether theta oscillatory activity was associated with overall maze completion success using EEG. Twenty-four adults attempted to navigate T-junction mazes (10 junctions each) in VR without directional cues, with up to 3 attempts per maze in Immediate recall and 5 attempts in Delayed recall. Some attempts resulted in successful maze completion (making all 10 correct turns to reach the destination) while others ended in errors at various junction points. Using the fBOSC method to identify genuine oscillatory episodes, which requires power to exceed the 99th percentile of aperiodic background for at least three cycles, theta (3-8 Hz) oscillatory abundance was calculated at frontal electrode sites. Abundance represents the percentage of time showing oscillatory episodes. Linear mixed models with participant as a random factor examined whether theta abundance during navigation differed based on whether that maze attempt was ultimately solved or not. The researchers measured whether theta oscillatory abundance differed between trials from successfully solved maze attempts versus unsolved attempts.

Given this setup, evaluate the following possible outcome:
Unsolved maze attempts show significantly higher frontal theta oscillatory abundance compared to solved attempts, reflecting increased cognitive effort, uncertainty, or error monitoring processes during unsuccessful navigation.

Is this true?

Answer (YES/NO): NO